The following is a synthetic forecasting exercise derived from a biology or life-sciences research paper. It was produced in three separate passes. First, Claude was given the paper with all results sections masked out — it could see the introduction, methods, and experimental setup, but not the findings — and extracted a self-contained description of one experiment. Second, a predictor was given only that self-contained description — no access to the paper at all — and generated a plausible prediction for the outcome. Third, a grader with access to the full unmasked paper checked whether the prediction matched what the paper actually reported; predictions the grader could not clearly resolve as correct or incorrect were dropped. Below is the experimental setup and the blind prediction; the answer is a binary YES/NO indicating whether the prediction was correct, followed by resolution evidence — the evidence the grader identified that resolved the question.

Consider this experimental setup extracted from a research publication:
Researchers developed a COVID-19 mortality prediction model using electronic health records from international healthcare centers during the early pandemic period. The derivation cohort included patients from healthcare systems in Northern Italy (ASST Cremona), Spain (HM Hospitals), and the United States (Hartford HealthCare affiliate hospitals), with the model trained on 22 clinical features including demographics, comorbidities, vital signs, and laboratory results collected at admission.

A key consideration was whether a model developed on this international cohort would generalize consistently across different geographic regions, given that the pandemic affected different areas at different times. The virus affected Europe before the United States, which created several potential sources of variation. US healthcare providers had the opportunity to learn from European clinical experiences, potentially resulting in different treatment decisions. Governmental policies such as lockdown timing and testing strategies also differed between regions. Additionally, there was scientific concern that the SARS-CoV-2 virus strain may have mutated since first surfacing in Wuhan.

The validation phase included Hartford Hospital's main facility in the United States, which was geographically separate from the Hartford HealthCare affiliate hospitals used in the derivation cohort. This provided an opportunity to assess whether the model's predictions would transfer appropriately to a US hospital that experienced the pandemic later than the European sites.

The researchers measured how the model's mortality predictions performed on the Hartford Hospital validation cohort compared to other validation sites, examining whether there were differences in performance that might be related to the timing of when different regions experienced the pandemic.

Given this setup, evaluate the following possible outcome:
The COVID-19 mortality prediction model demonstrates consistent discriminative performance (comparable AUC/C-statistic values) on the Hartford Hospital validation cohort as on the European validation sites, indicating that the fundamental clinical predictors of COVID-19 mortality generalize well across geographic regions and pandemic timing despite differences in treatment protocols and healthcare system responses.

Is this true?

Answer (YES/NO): NO